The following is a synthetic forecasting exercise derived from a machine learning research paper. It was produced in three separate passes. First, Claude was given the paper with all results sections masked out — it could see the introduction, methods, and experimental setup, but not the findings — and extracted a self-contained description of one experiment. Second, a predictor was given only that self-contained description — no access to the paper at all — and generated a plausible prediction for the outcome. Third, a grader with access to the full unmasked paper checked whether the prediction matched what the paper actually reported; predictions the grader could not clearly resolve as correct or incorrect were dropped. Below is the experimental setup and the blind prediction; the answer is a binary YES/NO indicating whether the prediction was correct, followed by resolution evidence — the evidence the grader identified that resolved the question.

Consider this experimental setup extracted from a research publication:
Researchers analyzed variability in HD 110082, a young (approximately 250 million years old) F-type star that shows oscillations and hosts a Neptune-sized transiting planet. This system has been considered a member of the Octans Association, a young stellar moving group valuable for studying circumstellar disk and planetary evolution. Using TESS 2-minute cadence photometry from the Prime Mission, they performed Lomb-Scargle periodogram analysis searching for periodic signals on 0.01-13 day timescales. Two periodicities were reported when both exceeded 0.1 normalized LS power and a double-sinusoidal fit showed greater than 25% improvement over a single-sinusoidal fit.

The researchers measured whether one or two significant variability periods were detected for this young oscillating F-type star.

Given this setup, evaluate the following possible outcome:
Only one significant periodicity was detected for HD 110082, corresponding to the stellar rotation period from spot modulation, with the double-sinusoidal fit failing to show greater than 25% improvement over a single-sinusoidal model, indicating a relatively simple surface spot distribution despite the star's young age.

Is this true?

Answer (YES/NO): NO